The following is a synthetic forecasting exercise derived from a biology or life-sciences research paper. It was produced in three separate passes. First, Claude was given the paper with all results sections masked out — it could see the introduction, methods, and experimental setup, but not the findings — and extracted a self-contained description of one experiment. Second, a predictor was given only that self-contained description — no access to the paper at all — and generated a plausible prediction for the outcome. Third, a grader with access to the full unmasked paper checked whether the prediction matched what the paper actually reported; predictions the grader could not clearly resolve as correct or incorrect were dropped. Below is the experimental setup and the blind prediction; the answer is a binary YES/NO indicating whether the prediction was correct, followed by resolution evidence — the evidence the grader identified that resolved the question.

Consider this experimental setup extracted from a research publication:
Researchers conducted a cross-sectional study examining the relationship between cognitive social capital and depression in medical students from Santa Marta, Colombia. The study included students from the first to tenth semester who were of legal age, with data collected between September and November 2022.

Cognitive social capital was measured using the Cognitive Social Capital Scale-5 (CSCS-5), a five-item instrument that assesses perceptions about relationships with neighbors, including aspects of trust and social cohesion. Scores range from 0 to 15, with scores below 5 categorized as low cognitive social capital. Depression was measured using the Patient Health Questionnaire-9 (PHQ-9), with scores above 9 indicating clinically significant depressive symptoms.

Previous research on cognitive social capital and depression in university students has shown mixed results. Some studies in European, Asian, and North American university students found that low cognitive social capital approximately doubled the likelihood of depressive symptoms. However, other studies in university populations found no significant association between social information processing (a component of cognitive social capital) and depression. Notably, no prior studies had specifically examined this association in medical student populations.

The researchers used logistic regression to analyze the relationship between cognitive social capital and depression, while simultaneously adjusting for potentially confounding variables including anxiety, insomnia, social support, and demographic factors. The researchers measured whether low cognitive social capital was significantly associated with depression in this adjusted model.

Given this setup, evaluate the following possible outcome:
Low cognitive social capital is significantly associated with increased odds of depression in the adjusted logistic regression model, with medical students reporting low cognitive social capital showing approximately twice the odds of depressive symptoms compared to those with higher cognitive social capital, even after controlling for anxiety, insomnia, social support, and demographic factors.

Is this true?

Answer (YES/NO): NO